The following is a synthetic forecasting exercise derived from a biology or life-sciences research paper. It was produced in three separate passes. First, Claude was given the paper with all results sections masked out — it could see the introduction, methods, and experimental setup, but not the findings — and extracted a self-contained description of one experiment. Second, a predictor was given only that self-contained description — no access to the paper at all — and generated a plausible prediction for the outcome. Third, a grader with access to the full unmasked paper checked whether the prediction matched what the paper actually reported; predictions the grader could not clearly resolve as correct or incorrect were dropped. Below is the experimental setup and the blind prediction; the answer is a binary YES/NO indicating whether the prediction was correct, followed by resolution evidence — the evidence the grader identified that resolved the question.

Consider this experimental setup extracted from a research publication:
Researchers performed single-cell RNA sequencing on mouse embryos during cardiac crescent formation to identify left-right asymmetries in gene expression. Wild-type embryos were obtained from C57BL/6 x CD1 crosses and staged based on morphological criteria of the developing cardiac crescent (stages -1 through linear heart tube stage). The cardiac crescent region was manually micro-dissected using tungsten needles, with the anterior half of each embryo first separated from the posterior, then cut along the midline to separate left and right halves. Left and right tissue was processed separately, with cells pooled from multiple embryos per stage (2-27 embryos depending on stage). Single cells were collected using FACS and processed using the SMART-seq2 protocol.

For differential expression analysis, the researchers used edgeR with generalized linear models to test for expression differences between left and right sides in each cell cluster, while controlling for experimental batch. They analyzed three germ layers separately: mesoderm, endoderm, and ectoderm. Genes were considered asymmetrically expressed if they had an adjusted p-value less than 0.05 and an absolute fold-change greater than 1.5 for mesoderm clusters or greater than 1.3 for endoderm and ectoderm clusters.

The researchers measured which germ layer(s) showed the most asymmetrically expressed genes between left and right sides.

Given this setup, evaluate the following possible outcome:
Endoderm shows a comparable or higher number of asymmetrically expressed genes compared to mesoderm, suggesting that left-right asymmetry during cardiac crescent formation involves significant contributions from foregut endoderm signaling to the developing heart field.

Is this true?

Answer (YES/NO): NO